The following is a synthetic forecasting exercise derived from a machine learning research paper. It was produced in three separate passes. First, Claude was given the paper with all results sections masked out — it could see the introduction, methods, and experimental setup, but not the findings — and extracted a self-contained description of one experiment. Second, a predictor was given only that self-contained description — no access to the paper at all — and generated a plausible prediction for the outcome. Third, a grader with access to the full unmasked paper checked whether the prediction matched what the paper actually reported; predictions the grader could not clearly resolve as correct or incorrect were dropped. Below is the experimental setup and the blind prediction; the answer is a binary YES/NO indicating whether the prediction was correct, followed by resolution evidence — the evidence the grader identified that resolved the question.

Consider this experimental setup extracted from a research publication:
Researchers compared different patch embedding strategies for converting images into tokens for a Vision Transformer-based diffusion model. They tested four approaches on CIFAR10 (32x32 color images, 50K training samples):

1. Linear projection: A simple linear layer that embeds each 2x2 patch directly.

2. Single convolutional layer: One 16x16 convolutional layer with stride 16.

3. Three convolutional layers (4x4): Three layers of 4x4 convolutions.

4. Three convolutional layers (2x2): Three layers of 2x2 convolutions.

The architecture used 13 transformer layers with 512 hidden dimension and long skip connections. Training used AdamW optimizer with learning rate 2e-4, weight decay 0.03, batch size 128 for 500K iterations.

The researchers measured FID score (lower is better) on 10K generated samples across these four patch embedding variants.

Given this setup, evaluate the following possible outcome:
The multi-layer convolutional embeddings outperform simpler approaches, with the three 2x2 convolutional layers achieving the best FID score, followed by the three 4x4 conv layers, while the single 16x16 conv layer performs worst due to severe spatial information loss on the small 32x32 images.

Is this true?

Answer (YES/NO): NO